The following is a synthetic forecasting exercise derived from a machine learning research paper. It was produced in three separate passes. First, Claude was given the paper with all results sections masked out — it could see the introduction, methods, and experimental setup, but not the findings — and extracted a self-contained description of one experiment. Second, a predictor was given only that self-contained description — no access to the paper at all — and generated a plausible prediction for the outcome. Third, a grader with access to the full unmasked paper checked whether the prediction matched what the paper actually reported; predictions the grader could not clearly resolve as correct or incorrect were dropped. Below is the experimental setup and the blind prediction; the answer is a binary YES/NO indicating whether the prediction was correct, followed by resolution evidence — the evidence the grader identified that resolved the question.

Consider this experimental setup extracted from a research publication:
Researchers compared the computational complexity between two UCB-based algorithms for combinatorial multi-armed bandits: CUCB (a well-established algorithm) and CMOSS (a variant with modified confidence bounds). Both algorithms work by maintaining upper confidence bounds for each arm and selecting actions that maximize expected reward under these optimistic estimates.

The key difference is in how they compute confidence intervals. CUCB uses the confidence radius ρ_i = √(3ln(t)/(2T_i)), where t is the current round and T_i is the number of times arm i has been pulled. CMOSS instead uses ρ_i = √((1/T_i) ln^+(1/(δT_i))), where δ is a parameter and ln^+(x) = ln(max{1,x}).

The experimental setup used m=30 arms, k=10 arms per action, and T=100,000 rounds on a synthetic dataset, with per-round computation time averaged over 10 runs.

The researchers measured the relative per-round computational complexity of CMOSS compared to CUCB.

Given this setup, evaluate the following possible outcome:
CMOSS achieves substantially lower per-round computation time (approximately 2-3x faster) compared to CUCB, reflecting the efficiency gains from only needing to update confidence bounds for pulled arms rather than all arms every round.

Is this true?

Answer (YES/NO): NO